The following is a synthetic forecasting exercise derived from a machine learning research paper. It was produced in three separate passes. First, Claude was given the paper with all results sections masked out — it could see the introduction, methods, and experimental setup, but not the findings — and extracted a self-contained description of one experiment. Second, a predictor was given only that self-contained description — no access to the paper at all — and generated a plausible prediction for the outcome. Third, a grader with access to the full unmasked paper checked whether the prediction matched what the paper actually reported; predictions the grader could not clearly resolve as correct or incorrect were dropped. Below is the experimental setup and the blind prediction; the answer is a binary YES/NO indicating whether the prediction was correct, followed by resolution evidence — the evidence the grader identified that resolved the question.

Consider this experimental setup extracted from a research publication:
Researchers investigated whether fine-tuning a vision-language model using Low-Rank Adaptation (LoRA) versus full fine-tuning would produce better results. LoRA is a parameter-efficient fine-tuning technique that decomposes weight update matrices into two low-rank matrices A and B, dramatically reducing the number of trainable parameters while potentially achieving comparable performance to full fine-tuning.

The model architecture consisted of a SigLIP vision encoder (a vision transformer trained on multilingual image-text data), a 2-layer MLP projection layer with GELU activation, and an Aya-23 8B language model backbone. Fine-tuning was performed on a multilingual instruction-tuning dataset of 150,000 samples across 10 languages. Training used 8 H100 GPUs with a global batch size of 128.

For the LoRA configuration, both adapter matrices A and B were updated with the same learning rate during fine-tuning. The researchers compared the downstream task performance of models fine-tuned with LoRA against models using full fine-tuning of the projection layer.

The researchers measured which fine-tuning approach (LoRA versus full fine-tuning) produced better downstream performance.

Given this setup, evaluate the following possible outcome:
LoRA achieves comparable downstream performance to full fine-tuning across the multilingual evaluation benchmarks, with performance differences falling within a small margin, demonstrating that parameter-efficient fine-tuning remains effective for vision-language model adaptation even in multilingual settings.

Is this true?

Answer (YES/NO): NO